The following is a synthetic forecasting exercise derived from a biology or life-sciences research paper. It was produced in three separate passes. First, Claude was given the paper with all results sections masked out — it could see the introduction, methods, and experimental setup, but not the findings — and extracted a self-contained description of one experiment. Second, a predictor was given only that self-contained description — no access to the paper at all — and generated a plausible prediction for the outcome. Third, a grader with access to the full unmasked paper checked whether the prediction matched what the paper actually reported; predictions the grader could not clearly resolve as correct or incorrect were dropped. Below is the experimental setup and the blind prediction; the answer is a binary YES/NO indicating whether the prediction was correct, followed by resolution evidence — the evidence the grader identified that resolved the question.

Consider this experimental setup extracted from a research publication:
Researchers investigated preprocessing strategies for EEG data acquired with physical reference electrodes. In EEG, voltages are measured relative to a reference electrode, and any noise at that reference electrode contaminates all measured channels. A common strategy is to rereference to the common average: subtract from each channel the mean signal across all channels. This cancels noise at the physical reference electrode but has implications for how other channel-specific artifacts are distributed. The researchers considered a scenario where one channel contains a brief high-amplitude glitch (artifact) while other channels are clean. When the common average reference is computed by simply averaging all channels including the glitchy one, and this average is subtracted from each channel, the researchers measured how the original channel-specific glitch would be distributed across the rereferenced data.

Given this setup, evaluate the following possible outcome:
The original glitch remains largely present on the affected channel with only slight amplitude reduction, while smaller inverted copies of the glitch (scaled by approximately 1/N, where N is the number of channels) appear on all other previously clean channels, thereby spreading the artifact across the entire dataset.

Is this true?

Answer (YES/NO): YES